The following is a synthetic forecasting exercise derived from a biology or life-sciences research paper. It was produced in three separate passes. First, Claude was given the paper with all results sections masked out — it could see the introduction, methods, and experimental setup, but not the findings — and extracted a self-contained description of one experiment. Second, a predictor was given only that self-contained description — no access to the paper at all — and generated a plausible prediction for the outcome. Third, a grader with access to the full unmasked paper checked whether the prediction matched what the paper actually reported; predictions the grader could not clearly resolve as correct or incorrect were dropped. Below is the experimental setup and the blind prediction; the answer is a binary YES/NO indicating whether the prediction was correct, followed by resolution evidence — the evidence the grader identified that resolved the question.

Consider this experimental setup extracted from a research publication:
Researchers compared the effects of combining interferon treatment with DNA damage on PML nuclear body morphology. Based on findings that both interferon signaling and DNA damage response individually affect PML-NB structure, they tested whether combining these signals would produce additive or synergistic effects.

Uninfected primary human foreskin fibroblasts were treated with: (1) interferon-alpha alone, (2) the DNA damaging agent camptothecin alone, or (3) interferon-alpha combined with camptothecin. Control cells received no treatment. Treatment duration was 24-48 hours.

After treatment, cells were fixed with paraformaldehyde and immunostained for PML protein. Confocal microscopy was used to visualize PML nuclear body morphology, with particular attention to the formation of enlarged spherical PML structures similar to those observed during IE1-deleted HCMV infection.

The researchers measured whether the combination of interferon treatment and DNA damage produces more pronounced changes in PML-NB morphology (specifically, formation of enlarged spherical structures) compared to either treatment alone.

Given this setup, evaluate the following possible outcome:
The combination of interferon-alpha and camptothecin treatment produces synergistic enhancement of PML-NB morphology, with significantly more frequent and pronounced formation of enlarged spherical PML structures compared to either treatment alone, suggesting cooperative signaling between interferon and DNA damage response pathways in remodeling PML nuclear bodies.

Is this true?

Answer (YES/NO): YES